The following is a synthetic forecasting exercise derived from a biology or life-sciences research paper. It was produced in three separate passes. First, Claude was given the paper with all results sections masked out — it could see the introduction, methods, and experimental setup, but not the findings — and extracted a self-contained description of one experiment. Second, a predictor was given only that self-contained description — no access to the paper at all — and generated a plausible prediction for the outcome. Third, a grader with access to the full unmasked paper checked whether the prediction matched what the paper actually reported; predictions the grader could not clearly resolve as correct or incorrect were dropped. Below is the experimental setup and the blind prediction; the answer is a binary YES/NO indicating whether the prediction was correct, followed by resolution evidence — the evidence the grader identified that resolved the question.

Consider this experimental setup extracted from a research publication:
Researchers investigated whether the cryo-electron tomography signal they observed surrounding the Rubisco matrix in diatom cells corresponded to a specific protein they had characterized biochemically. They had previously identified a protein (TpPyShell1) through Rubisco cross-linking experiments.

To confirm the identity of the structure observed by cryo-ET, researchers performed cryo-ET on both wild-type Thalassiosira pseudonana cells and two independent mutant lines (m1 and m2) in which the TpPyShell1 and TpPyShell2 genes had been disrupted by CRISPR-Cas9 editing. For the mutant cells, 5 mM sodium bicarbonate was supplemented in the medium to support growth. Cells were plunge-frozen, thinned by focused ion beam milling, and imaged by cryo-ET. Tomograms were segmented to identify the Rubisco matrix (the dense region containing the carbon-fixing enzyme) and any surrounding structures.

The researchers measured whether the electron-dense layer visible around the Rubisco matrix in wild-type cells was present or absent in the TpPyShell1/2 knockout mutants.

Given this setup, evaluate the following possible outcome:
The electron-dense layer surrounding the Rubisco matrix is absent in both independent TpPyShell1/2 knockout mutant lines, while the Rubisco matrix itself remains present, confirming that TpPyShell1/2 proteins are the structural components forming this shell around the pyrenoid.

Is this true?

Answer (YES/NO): YES